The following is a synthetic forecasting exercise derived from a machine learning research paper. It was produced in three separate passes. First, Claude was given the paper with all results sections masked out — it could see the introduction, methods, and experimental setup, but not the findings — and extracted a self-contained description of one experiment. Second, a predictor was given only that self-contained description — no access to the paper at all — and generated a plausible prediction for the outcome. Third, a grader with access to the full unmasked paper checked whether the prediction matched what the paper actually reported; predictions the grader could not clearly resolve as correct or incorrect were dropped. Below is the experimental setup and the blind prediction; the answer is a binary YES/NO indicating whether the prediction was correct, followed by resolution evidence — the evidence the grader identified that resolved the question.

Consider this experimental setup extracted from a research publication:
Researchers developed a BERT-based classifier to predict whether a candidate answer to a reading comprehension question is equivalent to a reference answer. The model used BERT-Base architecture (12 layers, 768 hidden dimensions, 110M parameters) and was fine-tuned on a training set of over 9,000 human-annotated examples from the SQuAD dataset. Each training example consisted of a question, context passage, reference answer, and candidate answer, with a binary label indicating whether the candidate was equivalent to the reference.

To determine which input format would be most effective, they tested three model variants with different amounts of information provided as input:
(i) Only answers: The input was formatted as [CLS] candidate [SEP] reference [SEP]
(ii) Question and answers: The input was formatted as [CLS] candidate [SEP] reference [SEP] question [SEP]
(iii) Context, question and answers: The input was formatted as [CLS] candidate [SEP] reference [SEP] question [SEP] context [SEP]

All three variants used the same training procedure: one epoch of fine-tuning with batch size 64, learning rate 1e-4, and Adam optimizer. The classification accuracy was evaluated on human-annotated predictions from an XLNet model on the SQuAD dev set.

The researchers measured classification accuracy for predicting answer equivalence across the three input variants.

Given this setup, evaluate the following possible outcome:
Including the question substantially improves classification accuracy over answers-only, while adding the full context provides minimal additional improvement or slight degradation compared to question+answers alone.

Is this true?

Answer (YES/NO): NO